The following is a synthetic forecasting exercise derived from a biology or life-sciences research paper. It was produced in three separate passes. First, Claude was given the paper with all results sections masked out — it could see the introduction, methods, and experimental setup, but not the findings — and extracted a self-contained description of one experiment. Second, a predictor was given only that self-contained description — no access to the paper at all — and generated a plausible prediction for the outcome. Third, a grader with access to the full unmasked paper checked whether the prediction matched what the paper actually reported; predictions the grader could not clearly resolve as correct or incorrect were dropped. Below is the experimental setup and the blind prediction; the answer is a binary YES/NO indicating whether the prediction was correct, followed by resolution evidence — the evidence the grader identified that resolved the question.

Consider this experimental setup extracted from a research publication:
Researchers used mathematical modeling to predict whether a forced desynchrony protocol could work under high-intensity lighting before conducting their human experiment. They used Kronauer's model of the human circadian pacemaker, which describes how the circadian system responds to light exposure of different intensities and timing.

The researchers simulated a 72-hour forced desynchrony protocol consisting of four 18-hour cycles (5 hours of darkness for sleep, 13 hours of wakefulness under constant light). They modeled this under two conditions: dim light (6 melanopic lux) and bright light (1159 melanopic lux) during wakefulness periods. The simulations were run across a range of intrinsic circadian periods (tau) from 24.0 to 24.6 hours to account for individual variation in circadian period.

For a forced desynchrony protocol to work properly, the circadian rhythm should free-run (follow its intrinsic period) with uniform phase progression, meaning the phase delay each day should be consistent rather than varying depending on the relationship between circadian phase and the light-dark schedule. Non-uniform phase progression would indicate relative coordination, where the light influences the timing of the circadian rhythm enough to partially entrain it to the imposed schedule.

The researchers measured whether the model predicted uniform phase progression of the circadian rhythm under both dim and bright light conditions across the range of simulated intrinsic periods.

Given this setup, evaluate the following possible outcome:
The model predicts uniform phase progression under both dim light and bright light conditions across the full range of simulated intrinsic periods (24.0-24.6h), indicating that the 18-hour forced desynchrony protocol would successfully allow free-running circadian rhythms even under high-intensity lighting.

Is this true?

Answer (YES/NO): YES